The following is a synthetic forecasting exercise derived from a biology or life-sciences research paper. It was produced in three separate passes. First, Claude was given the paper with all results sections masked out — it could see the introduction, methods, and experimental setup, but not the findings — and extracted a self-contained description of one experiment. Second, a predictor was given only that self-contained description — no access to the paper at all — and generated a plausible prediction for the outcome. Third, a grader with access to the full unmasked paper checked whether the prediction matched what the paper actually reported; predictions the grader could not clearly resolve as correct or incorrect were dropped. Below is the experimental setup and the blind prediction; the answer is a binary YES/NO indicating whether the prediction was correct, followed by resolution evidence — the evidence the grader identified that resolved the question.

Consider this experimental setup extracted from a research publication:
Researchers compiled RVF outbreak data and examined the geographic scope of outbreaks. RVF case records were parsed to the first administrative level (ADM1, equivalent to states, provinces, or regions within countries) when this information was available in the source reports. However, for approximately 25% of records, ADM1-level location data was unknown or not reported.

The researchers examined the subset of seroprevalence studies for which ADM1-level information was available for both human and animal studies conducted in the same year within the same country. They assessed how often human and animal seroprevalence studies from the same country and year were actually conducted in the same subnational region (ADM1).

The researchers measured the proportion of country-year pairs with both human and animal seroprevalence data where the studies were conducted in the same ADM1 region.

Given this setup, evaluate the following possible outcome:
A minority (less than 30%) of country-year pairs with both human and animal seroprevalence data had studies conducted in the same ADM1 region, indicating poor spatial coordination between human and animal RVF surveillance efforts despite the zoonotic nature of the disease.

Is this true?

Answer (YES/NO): NO